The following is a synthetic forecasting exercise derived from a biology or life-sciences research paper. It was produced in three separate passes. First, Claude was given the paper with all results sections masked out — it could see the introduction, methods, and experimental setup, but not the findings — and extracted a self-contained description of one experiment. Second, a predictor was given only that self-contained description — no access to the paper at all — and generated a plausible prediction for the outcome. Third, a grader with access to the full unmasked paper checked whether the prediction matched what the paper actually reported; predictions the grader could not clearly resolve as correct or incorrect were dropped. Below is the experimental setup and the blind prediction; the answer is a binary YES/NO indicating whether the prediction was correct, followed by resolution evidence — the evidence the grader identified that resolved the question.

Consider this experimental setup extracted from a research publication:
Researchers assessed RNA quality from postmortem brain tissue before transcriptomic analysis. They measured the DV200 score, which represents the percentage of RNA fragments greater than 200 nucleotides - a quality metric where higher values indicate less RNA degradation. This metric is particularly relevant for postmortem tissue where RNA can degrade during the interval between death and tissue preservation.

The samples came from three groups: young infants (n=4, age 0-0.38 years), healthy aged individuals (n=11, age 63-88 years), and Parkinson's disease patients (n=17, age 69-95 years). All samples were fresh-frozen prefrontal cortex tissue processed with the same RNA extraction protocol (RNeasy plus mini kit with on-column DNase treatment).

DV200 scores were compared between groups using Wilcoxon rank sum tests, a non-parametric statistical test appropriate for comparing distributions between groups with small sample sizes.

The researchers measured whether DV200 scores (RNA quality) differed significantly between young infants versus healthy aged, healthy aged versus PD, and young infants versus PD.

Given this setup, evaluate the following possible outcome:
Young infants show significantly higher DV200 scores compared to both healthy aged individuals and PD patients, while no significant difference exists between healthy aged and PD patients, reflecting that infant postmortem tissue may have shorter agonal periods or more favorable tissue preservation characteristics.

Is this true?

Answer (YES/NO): NO